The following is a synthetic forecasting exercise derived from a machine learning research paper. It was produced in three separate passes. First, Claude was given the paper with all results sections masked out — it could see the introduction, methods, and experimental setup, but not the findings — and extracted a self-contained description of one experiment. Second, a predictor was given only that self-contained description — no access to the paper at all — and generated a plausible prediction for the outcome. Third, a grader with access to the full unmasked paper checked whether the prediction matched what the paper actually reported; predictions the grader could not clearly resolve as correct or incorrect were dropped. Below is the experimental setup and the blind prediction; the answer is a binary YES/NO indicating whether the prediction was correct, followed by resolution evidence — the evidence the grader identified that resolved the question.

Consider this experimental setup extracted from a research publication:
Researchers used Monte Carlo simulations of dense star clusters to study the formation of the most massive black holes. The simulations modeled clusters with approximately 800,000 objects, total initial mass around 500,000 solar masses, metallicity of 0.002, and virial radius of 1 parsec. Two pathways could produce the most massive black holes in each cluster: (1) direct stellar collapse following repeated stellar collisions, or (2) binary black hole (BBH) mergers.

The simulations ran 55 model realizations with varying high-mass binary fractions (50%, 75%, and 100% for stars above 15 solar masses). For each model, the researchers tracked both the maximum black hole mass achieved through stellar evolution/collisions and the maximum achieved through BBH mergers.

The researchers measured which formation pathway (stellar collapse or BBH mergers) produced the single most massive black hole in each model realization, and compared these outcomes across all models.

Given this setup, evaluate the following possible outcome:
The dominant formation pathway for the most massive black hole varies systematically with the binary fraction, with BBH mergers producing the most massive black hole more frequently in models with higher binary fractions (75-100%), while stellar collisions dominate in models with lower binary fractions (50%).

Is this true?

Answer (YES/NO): NO